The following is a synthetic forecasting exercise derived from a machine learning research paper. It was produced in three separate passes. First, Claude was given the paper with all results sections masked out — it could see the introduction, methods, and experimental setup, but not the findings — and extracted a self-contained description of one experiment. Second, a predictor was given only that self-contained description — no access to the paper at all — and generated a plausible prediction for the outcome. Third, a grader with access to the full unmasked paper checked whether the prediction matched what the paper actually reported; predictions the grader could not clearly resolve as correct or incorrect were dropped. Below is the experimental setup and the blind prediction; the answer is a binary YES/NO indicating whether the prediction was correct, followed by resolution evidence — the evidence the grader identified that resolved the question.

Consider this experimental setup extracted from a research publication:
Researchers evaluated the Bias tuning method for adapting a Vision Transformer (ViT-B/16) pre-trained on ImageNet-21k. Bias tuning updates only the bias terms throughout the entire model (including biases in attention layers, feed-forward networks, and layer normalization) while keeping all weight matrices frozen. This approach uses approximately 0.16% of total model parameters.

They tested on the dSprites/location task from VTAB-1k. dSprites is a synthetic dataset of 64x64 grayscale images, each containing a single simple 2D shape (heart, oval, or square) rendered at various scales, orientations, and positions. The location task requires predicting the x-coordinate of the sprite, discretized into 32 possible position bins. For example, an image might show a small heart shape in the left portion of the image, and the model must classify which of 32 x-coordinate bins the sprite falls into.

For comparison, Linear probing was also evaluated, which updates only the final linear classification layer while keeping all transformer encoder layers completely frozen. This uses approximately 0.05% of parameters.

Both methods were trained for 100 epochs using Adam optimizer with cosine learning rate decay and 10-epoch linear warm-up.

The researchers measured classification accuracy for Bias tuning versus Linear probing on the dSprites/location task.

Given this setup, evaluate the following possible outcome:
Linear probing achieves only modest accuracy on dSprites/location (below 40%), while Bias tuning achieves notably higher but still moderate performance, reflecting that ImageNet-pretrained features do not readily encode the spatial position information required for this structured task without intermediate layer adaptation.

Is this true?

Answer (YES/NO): NO